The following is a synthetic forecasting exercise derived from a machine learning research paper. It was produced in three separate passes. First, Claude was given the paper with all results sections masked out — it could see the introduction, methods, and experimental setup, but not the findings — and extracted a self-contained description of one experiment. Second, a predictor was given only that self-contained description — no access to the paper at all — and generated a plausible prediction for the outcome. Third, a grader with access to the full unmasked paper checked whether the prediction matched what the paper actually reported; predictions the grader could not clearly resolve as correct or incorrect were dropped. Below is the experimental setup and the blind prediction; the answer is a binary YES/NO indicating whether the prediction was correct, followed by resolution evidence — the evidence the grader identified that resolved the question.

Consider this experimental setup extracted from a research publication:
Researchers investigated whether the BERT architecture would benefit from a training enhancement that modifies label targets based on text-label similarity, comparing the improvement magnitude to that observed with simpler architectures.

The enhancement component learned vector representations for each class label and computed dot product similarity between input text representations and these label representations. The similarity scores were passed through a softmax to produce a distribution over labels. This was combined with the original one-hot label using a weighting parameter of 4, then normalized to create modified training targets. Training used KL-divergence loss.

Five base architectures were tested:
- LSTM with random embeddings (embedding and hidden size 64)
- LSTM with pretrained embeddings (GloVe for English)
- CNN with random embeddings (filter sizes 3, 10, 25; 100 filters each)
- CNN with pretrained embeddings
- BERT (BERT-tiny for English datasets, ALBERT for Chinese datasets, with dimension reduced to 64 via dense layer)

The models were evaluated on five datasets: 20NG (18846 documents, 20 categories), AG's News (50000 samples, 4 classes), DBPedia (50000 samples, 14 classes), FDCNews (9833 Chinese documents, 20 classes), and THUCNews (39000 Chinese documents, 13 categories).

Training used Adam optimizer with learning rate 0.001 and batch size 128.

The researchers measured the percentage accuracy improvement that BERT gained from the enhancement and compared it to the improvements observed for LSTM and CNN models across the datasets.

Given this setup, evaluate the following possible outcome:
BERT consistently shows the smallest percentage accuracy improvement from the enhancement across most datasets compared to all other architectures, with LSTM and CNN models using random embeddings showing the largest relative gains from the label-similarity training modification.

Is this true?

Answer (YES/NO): NO